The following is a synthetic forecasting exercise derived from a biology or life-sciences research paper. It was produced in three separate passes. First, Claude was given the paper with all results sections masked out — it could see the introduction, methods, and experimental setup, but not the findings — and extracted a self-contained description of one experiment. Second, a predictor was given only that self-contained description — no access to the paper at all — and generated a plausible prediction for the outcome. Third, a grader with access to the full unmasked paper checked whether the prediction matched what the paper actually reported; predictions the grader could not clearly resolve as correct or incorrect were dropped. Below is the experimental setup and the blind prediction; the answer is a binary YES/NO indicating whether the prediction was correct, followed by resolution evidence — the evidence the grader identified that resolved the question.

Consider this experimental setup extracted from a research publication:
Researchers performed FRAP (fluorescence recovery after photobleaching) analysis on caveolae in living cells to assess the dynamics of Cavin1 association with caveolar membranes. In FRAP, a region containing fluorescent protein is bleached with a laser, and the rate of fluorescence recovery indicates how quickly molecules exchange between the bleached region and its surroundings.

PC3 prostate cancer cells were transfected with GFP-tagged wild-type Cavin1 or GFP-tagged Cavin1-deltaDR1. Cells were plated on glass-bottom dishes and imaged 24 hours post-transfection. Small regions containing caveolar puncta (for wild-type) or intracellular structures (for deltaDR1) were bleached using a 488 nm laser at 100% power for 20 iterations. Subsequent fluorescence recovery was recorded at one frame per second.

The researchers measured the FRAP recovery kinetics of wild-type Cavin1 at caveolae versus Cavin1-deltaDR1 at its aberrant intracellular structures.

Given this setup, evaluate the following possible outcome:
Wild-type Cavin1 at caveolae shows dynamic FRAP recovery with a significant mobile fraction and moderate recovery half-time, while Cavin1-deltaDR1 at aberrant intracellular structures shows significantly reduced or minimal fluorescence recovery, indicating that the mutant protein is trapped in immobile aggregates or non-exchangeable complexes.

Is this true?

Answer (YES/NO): YES